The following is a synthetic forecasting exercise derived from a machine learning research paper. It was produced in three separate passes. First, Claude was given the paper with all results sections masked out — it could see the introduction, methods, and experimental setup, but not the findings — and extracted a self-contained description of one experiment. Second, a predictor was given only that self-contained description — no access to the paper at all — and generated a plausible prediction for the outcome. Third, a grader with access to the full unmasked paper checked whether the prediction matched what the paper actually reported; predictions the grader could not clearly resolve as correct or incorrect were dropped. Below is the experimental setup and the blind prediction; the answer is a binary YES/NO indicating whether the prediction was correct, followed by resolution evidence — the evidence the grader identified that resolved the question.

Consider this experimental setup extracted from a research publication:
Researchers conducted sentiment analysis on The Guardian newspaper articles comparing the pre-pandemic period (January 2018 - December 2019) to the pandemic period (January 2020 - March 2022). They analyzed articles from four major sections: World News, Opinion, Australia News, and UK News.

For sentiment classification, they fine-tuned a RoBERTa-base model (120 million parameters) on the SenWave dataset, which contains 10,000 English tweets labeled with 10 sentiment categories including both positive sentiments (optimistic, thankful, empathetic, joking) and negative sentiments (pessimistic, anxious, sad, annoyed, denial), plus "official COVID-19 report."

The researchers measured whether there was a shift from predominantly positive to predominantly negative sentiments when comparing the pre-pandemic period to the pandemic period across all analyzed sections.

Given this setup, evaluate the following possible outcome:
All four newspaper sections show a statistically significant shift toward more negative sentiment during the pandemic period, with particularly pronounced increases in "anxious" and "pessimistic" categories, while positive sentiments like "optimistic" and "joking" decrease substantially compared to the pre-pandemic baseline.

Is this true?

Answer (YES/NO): NO